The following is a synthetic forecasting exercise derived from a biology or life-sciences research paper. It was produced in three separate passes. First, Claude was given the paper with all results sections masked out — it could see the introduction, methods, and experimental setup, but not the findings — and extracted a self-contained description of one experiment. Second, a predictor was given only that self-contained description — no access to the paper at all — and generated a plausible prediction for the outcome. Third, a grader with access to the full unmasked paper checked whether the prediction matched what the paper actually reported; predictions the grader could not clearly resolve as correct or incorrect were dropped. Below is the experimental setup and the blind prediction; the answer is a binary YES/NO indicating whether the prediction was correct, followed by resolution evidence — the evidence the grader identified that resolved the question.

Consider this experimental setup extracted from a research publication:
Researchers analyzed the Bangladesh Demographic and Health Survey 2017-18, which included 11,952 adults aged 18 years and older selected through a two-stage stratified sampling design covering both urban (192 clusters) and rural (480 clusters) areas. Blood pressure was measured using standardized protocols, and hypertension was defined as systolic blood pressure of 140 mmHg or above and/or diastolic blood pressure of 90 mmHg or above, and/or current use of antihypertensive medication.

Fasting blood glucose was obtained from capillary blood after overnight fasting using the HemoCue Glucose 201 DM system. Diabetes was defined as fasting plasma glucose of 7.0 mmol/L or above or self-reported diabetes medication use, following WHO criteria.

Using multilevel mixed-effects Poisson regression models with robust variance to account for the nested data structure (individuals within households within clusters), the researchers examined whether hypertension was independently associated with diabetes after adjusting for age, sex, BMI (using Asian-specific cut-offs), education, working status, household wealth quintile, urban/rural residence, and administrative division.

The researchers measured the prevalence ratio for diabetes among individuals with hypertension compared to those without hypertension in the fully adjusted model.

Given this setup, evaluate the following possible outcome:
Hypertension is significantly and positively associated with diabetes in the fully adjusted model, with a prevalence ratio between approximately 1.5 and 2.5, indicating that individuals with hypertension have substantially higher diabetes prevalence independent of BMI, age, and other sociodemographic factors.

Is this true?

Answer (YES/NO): NO